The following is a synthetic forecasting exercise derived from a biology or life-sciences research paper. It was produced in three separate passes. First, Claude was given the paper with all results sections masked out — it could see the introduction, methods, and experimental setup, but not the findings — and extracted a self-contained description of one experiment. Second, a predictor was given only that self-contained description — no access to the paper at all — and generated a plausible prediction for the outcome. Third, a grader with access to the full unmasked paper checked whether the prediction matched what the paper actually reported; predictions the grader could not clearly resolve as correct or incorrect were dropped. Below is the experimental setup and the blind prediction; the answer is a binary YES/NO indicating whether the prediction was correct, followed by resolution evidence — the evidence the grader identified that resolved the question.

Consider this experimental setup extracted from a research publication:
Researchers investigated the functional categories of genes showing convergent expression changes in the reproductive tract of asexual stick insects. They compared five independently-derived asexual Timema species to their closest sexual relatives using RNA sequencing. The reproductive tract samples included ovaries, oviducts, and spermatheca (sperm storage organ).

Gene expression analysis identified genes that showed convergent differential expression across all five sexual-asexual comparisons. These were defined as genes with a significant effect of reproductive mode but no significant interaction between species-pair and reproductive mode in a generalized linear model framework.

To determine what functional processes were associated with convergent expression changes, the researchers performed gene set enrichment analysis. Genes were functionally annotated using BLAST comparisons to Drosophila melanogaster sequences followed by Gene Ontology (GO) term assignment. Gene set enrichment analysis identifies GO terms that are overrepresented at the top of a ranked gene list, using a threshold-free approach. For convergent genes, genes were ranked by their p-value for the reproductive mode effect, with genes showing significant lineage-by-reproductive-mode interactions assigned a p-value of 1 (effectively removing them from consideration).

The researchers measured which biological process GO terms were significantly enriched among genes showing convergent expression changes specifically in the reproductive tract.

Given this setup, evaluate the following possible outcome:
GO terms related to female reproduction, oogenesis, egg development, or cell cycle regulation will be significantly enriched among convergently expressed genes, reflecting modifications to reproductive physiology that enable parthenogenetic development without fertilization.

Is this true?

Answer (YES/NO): YES